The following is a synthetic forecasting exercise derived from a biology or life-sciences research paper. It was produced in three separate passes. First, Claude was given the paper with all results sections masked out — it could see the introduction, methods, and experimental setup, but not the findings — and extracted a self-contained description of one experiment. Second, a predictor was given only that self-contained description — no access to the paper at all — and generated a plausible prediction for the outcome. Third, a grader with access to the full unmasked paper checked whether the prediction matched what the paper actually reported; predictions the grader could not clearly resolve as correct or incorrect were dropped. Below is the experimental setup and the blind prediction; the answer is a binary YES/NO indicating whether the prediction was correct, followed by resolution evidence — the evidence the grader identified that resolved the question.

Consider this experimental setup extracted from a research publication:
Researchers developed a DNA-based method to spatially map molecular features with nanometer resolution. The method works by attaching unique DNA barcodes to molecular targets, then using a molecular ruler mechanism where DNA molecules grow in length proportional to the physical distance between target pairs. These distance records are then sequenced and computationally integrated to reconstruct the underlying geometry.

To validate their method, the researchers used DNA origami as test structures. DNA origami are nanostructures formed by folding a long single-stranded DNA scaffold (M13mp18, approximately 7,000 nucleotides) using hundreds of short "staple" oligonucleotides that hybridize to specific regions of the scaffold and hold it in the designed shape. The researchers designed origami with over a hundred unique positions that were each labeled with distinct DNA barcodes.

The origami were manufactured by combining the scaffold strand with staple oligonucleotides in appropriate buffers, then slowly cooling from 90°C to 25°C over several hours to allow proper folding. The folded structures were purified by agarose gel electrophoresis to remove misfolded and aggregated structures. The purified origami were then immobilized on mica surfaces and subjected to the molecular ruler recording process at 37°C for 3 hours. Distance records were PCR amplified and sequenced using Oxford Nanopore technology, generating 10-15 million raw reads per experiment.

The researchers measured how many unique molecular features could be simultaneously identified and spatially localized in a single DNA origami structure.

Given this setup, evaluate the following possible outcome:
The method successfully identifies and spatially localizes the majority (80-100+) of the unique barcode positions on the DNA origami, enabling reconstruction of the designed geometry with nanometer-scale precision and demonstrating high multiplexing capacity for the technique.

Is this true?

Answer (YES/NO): YES